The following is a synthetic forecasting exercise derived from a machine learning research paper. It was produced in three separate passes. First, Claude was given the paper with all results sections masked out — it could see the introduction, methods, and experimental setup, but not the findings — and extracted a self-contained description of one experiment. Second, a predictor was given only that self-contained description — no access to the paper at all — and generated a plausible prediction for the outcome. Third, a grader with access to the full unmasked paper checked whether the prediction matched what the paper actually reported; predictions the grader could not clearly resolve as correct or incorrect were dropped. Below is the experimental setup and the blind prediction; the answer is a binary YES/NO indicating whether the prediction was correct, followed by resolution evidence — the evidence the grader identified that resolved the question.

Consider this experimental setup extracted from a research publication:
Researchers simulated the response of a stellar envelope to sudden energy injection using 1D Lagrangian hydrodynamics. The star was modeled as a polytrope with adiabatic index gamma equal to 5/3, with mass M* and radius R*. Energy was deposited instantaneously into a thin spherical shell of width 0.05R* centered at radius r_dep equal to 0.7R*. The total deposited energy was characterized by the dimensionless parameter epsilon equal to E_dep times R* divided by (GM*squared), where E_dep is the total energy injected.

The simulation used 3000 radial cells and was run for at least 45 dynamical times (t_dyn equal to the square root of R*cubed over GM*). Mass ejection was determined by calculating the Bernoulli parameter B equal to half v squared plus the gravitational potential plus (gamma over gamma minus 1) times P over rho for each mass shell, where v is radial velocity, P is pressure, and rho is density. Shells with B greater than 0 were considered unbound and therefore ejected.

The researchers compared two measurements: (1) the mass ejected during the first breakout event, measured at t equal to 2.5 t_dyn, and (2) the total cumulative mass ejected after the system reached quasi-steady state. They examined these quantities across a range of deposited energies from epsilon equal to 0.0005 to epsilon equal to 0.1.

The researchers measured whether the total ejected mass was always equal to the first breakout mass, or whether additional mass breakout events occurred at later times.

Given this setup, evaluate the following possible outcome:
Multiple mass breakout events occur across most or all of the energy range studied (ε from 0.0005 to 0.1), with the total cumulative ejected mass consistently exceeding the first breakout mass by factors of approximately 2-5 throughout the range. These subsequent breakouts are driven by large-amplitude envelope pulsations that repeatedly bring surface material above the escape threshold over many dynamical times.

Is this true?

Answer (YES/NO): NO